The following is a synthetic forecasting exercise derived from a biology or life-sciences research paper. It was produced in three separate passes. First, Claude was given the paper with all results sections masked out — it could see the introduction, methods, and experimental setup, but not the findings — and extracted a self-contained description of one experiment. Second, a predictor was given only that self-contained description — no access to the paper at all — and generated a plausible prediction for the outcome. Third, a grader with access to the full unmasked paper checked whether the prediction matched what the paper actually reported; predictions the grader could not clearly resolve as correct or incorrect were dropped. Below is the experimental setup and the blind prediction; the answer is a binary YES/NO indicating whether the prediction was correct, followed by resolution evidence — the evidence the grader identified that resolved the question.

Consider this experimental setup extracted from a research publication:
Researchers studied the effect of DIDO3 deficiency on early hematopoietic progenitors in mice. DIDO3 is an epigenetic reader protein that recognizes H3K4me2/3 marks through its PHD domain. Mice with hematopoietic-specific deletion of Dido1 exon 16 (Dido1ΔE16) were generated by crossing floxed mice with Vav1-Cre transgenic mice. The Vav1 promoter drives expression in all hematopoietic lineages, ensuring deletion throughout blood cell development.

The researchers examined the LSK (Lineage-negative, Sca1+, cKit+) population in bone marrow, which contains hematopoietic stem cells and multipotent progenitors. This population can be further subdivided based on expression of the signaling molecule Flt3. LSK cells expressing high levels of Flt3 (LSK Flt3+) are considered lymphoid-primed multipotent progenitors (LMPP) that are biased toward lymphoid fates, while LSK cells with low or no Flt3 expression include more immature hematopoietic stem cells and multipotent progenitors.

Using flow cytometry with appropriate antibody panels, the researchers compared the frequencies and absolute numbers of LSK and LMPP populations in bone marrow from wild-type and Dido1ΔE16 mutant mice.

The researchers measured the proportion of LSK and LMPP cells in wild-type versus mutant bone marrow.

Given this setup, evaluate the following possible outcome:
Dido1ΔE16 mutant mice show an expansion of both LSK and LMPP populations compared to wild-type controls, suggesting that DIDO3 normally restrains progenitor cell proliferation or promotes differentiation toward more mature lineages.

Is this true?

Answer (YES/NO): NO